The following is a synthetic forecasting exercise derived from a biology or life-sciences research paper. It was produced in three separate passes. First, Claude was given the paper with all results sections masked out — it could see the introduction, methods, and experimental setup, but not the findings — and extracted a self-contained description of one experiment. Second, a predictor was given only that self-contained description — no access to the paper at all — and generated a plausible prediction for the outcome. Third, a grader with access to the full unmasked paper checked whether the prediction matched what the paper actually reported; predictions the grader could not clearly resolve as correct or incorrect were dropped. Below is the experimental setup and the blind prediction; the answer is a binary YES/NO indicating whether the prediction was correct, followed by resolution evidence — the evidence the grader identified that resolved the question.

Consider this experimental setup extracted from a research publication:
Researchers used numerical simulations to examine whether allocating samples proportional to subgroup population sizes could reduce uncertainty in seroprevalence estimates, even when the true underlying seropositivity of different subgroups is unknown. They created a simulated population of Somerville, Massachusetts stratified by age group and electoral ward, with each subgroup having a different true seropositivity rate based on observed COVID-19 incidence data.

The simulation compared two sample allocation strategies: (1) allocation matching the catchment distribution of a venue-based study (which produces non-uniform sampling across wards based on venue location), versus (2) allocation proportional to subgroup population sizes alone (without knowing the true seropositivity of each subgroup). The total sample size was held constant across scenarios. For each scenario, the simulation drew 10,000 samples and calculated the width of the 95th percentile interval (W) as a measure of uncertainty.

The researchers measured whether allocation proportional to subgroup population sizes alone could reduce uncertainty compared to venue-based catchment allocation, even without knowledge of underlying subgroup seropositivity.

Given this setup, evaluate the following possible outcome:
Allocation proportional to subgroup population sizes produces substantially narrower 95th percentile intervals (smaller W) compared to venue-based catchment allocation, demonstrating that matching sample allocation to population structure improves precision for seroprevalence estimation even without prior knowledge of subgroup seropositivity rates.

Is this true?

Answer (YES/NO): YES